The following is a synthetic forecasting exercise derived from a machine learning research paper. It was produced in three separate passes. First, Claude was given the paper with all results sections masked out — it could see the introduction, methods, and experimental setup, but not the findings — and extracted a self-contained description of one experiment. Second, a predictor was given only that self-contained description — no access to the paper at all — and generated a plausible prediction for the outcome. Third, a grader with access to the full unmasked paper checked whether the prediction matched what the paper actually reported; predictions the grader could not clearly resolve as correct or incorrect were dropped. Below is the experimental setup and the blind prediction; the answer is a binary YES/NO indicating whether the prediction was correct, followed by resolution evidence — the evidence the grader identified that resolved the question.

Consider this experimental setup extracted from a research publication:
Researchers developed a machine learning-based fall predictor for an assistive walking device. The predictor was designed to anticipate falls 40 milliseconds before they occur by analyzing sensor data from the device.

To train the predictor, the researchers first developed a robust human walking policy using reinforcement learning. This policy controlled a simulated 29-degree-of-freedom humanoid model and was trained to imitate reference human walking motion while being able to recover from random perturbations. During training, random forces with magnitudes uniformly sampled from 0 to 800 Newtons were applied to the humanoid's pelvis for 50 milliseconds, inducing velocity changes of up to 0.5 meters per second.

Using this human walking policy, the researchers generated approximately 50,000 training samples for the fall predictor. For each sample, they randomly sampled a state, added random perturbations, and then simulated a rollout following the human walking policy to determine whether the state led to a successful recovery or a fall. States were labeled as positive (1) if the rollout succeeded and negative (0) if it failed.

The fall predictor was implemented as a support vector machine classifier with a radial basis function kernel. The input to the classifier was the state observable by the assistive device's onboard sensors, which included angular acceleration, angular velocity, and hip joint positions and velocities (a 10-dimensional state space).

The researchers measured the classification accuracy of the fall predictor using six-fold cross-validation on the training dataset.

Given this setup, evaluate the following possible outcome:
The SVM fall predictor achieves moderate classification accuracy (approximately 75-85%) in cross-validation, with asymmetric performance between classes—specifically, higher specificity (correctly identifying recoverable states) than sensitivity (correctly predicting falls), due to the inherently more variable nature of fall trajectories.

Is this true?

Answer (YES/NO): NO